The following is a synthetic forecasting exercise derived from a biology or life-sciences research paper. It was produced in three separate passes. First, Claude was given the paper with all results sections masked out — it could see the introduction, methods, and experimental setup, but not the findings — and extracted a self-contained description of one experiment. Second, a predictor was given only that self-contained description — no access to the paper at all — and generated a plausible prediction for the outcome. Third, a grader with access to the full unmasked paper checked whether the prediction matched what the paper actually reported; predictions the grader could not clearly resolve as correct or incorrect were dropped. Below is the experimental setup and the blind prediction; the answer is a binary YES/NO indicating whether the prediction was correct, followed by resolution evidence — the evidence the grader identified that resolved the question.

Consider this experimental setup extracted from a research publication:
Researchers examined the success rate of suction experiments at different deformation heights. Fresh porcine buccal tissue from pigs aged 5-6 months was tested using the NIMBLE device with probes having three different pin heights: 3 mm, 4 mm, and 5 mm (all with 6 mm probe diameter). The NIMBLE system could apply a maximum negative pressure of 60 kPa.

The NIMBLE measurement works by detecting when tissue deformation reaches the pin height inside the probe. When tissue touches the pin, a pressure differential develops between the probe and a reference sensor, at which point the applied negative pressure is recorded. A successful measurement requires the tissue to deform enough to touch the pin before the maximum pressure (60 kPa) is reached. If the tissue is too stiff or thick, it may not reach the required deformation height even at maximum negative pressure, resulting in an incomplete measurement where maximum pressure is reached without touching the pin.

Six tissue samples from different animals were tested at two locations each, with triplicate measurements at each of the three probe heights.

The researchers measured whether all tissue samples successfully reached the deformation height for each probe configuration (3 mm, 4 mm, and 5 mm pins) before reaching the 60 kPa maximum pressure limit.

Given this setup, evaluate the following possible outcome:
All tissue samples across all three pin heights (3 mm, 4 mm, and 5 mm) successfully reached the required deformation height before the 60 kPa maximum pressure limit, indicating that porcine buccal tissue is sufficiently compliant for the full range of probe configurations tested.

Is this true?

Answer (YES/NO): YES